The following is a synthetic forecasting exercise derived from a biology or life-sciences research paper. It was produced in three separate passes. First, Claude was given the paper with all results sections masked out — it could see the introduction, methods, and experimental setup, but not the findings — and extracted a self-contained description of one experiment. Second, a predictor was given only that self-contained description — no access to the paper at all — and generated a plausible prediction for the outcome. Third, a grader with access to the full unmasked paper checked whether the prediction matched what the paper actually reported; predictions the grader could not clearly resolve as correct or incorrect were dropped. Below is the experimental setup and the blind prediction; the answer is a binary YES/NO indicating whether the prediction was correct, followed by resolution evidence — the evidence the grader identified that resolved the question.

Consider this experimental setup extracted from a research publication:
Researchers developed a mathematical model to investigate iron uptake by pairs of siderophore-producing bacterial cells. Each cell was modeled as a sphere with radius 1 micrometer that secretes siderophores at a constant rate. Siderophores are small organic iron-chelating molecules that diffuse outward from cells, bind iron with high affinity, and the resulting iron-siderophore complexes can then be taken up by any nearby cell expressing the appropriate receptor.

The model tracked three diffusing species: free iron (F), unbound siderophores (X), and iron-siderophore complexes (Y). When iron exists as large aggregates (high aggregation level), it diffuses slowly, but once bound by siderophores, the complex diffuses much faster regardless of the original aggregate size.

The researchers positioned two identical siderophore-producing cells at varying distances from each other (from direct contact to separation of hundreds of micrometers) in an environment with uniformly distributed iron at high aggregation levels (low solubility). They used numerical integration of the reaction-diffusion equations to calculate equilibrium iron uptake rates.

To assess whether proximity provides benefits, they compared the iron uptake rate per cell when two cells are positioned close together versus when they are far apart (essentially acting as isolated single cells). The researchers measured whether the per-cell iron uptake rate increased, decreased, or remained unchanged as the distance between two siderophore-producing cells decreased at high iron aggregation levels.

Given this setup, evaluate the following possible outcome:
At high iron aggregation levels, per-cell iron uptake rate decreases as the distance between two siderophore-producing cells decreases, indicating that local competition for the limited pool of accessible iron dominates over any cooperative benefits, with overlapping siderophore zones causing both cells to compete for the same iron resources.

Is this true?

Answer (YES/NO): NO